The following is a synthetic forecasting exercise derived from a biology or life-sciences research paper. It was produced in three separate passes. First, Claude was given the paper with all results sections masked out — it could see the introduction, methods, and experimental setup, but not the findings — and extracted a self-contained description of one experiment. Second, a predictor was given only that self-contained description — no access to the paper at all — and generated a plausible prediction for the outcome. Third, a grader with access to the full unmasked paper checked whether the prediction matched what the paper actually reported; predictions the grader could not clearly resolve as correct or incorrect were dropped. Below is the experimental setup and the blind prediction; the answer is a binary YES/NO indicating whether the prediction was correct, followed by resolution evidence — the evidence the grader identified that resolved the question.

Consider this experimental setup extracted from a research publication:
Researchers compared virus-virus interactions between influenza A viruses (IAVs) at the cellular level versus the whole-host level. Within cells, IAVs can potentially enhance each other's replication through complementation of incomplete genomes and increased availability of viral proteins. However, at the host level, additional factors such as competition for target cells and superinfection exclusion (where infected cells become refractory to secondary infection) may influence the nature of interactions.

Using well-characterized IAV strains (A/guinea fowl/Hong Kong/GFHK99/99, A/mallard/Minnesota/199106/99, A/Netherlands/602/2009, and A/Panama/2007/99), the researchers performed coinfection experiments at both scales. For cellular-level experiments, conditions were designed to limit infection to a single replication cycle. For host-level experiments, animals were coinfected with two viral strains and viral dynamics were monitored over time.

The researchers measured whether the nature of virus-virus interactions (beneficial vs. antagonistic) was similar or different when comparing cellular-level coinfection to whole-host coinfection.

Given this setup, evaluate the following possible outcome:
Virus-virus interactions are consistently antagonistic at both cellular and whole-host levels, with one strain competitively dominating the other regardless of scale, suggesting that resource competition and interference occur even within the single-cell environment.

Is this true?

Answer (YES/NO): NO